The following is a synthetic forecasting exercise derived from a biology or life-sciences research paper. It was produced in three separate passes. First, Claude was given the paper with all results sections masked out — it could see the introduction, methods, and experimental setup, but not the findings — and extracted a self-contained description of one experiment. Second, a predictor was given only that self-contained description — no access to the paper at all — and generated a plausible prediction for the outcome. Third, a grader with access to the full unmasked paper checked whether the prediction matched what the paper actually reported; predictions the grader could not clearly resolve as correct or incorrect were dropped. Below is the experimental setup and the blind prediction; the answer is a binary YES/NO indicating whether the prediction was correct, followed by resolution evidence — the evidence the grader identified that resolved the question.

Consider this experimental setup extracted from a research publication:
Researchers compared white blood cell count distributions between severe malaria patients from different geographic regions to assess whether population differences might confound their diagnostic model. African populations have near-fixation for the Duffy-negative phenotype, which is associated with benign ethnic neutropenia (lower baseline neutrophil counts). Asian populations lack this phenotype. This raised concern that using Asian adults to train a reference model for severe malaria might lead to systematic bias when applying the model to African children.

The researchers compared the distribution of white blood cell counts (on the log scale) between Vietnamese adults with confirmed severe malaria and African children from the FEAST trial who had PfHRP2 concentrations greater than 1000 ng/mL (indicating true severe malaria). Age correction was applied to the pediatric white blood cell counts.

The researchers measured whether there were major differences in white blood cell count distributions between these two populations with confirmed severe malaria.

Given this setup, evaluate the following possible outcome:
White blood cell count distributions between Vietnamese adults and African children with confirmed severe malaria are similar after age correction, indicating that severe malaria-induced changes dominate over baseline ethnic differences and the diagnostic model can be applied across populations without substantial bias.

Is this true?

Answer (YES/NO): YES